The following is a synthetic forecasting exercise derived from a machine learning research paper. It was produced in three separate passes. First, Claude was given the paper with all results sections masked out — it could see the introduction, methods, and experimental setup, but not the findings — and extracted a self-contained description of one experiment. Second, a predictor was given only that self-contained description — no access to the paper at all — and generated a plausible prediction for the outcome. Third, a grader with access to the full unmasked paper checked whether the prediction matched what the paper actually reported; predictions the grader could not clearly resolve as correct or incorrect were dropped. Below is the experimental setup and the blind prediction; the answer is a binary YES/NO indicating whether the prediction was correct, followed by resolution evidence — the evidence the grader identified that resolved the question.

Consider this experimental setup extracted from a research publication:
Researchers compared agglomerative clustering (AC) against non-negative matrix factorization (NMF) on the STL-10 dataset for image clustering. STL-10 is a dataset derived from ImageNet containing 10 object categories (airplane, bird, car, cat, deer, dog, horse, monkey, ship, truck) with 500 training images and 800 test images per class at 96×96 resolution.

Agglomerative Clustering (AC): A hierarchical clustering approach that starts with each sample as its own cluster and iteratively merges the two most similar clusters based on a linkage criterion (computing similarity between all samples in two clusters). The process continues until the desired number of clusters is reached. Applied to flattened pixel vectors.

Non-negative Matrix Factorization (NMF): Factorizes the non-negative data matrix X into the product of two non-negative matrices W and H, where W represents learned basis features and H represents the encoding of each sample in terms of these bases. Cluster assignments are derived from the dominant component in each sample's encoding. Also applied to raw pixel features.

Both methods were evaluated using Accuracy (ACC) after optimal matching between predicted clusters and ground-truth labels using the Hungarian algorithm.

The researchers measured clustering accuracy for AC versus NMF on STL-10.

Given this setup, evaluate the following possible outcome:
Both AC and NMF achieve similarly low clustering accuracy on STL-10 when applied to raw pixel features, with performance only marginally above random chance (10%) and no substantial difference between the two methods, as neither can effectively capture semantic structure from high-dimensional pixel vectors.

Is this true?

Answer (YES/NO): NO